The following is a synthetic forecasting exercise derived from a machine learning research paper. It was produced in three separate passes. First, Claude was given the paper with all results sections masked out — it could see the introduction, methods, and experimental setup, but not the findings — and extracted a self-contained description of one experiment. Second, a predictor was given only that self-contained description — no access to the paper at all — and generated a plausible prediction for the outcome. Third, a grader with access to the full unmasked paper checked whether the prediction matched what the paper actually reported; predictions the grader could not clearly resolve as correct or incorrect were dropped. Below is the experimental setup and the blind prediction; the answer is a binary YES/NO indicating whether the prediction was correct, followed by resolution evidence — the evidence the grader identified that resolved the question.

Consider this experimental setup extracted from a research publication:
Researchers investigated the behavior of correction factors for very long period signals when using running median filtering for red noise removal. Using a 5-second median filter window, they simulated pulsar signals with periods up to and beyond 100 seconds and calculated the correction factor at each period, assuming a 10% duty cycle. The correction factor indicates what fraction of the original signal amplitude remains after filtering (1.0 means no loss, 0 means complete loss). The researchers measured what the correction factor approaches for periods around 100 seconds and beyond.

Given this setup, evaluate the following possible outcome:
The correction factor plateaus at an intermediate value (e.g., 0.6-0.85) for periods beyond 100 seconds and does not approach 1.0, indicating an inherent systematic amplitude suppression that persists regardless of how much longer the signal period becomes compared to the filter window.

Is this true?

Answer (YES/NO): NO